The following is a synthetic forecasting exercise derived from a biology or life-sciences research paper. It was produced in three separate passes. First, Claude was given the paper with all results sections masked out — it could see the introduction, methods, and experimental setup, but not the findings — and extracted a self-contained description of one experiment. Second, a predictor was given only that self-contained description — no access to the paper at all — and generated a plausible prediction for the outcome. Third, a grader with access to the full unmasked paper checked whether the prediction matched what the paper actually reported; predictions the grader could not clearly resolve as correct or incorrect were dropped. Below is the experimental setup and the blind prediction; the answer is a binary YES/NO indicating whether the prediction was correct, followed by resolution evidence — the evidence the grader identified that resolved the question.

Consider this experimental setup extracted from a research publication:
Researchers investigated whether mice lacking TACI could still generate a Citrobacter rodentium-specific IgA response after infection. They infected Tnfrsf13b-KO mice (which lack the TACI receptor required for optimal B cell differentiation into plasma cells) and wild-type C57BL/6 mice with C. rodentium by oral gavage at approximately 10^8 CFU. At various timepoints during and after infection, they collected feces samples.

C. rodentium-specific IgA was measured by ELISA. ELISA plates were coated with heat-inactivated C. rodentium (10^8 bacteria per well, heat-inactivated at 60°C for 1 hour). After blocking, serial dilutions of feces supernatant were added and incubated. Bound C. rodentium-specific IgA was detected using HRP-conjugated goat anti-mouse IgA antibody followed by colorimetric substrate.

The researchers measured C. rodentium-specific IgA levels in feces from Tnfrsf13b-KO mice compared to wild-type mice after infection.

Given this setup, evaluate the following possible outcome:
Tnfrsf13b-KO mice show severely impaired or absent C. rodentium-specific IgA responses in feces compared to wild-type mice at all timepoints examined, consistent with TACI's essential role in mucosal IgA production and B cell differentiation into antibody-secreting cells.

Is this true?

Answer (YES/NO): NO